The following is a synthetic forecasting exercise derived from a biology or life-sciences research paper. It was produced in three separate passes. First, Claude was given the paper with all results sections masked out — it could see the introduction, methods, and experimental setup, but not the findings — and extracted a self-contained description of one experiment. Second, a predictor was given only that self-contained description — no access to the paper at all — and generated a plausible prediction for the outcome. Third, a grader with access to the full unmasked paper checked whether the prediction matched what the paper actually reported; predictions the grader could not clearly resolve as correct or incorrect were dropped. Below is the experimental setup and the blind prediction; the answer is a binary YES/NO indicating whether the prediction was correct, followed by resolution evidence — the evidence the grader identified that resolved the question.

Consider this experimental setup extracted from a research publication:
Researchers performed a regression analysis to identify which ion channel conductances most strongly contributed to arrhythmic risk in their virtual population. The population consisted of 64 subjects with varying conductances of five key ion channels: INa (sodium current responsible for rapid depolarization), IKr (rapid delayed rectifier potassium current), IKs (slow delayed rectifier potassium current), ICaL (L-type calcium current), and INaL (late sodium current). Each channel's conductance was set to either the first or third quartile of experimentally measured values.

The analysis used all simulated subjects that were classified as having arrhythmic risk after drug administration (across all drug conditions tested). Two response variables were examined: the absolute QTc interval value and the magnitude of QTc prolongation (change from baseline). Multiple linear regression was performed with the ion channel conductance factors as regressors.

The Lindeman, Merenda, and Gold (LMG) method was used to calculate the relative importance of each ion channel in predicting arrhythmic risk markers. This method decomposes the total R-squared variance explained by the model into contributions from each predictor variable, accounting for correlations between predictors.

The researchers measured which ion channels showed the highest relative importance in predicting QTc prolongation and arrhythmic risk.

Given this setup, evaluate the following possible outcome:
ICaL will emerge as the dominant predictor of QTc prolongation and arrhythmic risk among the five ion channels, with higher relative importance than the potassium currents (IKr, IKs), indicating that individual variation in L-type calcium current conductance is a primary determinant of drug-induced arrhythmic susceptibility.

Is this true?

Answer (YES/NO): NO